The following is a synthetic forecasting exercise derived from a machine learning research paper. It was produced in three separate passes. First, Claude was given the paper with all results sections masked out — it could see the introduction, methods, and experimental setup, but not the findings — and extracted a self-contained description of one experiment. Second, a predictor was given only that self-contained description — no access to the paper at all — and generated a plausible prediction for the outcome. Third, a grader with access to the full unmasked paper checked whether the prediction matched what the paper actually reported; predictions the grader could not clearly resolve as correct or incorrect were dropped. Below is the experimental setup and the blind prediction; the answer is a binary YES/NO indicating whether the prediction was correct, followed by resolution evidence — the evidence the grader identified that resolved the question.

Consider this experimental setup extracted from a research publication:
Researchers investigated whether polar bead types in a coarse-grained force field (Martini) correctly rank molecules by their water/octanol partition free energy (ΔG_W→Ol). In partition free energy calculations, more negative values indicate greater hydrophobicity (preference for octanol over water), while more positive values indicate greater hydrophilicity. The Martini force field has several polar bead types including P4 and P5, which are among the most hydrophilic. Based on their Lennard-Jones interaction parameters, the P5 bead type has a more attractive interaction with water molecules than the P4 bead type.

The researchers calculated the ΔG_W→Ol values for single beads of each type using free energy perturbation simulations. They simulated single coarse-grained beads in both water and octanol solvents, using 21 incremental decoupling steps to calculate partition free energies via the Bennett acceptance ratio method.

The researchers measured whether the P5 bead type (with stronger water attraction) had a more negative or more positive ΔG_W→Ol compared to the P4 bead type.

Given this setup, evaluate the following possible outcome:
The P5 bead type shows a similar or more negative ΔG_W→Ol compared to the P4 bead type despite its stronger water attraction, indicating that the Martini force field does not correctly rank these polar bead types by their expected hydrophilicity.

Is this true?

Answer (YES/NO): NO